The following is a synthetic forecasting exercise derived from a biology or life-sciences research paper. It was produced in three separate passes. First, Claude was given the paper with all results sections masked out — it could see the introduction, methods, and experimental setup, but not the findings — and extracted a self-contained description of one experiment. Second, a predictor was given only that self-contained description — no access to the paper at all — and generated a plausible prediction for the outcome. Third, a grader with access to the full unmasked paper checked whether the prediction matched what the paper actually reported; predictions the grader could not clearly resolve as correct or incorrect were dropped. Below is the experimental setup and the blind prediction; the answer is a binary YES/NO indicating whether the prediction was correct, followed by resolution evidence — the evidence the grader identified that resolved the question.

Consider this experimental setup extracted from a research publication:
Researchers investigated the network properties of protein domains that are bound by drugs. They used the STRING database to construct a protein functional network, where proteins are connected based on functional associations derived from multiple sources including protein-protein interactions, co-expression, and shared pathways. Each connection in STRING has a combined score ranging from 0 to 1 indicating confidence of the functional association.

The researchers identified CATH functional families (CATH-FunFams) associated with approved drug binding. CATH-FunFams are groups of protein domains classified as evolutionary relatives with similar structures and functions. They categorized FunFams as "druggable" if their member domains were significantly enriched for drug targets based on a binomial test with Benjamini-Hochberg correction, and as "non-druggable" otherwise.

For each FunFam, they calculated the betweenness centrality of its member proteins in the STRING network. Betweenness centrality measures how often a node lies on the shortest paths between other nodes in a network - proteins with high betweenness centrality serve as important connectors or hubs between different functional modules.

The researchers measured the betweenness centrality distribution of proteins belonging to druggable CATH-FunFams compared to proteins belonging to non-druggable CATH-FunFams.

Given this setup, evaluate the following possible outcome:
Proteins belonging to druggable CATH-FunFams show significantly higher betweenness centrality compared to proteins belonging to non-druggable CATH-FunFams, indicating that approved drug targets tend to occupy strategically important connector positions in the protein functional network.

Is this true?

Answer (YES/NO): YES